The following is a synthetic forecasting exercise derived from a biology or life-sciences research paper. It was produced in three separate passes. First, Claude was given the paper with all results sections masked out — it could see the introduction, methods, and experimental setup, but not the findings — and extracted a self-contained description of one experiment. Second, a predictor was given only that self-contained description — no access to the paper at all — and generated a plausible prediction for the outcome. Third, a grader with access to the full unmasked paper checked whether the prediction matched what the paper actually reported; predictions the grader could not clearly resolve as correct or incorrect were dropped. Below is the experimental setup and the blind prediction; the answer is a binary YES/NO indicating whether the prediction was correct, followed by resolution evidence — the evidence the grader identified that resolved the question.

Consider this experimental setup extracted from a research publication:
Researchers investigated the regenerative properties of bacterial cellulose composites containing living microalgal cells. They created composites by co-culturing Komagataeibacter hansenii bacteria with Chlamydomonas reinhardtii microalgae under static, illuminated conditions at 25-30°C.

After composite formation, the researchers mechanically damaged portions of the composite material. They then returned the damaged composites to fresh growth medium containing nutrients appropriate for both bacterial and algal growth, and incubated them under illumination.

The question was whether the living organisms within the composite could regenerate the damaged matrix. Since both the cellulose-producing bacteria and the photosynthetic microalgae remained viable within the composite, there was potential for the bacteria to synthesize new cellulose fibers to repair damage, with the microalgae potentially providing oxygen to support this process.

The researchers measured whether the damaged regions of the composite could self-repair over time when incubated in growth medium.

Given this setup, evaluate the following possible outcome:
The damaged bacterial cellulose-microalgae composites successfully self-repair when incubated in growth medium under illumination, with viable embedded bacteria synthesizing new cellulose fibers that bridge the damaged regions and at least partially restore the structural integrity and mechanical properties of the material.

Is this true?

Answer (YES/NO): YES